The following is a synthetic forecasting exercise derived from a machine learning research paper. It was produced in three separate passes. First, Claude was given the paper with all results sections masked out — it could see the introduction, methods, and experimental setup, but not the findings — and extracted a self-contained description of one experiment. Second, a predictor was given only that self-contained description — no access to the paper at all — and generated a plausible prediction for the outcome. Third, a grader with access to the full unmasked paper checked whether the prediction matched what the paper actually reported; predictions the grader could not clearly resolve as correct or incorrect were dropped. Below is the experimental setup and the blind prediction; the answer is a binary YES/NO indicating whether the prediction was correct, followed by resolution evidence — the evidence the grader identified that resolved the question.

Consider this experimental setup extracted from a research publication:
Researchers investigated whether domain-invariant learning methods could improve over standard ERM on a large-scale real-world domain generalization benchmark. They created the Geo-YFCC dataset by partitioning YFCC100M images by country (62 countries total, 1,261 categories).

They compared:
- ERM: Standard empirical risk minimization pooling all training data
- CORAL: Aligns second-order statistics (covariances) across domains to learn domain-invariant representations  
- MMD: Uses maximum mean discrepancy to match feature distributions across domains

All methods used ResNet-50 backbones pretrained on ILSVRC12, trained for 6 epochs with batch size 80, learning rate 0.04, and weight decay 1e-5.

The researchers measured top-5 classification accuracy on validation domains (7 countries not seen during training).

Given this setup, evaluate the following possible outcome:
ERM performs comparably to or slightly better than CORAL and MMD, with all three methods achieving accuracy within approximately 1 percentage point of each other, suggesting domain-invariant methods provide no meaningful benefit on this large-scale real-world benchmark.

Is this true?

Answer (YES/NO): NO